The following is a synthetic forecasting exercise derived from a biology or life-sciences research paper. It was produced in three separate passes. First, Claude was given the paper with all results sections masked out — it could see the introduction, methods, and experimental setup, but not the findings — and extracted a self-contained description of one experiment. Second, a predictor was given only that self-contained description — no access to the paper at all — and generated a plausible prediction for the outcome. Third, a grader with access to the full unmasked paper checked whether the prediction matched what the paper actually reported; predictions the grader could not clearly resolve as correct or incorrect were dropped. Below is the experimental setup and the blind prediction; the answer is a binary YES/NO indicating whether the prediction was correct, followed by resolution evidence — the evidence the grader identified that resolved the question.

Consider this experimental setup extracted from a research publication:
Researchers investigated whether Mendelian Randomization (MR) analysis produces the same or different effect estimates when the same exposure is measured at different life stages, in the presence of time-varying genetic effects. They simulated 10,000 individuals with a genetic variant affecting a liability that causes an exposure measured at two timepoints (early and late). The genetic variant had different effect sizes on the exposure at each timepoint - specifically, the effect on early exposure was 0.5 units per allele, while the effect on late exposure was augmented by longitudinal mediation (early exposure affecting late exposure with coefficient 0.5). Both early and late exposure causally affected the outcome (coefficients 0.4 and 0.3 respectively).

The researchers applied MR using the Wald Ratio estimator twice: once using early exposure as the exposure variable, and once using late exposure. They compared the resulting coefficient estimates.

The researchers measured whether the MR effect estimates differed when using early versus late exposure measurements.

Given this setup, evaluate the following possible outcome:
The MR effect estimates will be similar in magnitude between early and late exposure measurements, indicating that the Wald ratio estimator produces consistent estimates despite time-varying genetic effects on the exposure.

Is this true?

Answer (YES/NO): NO